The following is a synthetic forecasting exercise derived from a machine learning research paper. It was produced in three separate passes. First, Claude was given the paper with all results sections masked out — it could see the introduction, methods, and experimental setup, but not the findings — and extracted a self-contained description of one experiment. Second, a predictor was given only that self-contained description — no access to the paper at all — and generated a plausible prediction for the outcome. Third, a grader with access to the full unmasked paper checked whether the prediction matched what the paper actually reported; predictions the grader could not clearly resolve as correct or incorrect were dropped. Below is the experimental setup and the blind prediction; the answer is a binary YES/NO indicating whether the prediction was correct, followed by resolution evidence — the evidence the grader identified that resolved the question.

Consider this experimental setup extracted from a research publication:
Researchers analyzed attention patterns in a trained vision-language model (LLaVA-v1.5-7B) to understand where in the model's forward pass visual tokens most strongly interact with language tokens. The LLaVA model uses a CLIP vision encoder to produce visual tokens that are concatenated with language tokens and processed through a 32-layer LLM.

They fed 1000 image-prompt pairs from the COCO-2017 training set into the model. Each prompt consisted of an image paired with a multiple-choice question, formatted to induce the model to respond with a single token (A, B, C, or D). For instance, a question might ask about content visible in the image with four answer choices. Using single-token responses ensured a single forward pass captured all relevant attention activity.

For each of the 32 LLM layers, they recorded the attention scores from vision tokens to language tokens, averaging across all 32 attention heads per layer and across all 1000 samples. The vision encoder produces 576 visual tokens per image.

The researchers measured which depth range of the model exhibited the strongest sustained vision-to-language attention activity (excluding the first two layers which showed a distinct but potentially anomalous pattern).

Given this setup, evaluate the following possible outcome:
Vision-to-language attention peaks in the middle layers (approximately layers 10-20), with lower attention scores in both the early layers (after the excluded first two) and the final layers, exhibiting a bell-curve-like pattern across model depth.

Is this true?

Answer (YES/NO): NO